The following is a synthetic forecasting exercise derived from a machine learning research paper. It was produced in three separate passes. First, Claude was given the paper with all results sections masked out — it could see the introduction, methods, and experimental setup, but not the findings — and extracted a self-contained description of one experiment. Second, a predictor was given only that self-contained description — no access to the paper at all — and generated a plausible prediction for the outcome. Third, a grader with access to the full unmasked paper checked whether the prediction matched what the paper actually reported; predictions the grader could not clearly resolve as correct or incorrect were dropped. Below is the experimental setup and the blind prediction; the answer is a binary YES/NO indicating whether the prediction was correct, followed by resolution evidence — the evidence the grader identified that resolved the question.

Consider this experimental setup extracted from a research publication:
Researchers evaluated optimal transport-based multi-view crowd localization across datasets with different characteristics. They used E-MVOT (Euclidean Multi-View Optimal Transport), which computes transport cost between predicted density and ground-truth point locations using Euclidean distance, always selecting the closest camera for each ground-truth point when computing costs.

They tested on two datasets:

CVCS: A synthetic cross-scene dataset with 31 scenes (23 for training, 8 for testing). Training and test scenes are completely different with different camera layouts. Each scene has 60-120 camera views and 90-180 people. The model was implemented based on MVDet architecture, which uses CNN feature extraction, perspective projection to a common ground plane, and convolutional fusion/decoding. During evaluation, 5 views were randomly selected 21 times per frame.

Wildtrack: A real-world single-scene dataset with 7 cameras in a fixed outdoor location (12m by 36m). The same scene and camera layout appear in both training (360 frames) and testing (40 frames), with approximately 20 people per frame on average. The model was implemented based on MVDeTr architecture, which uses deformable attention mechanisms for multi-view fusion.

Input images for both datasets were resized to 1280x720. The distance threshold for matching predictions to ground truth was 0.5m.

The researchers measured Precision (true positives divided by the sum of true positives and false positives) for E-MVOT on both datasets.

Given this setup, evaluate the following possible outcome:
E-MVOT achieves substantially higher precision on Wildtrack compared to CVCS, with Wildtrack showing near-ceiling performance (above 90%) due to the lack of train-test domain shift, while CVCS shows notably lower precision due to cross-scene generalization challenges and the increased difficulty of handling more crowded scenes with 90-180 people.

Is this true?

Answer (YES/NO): YES